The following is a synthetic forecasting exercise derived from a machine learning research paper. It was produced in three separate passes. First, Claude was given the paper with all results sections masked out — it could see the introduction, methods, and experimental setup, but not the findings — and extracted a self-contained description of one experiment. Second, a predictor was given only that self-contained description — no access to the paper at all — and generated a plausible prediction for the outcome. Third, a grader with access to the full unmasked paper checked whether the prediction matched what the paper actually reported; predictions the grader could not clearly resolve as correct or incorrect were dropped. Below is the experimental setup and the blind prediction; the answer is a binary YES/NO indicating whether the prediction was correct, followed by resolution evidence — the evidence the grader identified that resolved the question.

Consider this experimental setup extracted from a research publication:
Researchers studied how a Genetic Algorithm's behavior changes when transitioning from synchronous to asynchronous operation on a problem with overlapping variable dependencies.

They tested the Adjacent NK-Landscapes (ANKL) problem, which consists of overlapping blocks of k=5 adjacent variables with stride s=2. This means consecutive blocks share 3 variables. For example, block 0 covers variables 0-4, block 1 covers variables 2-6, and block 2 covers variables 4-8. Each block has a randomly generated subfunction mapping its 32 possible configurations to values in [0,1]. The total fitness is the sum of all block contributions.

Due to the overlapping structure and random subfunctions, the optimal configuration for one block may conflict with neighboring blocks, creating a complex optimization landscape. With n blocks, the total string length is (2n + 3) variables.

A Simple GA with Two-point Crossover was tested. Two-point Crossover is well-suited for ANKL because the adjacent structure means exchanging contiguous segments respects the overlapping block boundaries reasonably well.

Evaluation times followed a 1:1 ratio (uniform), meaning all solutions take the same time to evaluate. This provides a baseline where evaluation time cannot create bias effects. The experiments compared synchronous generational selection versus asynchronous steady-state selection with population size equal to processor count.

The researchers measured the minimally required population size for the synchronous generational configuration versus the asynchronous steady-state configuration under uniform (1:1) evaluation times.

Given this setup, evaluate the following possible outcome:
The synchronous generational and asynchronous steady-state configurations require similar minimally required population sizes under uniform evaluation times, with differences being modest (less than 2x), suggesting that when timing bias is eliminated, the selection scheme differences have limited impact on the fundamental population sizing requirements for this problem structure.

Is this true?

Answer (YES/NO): NO